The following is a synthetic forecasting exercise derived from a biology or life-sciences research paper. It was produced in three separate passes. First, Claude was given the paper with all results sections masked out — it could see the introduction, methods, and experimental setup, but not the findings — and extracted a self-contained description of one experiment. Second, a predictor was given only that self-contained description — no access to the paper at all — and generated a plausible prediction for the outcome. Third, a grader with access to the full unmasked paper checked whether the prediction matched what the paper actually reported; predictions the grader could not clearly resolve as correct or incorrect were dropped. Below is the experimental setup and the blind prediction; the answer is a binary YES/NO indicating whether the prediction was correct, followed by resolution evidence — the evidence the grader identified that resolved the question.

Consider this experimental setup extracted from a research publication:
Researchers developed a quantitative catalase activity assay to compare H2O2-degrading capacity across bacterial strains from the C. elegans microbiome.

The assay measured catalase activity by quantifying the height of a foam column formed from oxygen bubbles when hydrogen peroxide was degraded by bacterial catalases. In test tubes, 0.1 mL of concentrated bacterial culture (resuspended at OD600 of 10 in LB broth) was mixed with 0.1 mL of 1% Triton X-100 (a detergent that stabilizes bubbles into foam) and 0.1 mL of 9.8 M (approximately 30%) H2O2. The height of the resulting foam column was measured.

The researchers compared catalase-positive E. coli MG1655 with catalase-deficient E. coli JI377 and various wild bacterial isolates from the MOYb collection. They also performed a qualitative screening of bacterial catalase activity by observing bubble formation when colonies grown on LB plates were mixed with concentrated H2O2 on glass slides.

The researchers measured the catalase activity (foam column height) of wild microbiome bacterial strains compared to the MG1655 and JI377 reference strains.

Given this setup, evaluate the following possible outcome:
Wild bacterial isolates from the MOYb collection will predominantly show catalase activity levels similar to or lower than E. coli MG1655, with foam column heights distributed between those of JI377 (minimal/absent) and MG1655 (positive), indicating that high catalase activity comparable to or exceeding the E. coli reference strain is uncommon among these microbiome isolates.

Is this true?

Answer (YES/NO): NO